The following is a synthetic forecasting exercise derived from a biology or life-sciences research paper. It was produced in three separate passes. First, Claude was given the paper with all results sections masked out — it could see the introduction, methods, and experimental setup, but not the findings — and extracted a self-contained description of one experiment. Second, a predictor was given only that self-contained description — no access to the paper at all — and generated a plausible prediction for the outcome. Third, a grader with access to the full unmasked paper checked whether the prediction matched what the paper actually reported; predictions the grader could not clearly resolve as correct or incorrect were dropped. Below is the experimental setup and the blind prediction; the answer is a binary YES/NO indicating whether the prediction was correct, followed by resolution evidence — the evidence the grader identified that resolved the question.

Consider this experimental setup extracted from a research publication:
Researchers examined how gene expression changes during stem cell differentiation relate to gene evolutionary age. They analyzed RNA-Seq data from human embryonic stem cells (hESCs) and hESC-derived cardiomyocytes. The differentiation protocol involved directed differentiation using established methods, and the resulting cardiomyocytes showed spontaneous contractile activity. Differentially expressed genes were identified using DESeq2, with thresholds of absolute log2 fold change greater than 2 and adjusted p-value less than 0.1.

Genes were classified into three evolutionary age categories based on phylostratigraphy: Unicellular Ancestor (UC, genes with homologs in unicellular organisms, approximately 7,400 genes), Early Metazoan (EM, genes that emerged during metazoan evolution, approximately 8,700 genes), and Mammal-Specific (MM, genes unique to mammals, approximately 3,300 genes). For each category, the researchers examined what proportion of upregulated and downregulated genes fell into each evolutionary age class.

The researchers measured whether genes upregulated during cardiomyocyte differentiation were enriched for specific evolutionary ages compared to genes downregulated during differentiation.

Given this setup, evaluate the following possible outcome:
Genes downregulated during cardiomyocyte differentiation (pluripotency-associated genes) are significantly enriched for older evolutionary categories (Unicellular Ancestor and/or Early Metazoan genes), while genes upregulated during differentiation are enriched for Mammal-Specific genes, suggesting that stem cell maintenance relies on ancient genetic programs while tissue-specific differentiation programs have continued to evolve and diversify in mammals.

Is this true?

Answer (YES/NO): YES